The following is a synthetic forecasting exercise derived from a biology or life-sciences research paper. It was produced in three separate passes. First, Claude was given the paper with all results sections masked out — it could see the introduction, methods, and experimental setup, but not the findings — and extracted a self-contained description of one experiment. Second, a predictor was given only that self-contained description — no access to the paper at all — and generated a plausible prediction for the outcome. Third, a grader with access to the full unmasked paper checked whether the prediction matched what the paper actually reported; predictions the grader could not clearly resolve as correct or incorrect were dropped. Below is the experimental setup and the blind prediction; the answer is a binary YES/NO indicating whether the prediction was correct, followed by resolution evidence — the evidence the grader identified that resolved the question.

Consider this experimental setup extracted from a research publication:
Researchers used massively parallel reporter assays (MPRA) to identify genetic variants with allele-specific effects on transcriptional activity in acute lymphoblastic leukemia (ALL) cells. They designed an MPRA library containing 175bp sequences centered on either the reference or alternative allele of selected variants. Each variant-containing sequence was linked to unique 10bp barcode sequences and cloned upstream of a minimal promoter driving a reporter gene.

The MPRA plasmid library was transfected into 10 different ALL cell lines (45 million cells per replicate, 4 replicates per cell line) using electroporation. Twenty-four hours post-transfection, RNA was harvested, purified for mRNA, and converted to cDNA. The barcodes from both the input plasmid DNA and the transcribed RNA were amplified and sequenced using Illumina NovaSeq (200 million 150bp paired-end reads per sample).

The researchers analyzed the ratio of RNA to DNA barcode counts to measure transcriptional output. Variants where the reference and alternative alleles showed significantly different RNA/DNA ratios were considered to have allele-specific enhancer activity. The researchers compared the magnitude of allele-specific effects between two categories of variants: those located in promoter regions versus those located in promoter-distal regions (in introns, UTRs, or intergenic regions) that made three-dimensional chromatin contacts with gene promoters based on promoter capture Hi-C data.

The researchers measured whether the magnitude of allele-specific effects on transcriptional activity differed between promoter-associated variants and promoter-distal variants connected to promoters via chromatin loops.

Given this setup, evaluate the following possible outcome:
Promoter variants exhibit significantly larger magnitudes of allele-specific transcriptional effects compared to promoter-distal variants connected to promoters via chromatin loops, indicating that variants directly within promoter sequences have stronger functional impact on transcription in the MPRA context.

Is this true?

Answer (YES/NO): NO